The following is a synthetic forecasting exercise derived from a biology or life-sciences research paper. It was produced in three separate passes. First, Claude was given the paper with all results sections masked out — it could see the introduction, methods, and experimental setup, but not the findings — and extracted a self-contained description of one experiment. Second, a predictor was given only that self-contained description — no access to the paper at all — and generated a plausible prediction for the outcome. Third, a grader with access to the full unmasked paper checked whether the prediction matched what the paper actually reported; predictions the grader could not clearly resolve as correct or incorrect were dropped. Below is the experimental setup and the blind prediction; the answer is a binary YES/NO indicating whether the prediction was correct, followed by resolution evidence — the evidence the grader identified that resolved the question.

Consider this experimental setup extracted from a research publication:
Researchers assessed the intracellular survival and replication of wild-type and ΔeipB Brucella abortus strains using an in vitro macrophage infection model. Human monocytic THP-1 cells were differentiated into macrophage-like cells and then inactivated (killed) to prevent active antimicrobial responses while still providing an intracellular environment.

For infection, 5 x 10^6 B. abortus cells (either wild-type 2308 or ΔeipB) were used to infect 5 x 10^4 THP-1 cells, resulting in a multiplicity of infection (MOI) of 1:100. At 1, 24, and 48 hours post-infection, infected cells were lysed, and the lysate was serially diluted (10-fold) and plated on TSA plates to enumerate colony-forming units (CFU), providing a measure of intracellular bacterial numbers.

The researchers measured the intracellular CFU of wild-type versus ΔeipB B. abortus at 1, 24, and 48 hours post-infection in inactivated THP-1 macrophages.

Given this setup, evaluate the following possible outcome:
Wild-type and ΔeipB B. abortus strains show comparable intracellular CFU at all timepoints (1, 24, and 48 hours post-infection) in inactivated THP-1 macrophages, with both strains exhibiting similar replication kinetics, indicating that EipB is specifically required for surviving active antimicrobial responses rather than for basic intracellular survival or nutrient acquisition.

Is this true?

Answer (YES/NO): YES